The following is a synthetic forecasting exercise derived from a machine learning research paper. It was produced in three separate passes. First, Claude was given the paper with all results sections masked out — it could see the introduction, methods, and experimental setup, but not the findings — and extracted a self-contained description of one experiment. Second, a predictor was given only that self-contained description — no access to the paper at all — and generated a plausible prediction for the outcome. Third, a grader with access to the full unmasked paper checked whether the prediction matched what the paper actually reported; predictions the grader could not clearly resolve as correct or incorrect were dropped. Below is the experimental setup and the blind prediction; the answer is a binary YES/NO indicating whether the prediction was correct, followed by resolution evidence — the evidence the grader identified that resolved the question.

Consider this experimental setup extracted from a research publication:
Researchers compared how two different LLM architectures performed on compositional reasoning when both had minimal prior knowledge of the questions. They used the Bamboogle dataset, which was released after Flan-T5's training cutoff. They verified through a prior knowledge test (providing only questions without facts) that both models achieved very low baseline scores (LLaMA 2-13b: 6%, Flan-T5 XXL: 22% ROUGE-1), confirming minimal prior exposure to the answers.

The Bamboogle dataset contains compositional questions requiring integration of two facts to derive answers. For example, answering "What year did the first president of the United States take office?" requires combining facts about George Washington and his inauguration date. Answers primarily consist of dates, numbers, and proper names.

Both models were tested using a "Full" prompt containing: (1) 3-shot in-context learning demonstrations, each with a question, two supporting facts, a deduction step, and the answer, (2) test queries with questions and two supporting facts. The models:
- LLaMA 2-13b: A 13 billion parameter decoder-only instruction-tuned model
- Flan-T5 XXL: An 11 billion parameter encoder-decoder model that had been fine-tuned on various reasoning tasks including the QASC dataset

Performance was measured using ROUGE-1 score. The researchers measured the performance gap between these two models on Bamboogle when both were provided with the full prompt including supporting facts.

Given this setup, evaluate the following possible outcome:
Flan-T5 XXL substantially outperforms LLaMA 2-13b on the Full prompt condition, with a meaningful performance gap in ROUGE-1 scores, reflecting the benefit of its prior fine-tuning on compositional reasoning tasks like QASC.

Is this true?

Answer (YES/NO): YES